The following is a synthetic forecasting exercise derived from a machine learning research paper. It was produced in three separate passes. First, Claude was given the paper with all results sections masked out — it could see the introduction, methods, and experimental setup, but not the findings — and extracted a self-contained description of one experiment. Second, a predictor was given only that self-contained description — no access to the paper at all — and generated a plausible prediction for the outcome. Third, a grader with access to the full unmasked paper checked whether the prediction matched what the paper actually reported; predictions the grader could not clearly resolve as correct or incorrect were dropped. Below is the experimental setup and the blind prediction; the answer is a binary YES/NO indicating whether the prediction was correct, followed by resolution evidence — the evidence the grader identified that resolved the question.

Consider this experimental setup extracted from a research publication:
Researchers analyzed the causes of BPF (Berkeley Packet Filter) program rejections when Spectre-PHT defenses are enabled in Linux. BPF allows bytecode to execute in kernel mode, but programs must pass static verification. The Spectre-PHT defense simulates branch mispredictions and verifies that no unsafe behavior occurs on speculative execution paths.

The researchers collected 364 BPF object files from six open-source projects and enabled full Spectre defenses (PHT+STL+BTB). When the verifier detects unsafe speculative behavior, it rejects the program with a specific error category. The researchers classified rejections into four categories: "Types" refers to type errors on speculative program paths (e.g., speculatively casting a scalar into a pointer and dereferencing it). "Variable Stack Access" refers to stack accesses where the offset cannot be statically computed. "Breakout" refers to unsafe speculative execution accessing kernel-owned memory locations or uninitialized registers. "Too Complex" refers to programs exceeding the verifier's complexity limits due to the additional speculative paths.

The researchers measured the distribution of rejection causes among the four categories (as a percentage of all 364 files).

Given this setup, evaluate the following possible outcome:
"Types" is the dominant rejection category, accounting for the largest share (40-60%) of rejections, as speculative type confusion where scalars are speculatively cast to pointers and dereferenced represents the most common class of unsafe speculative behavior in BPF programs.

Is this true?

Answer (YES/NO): YES